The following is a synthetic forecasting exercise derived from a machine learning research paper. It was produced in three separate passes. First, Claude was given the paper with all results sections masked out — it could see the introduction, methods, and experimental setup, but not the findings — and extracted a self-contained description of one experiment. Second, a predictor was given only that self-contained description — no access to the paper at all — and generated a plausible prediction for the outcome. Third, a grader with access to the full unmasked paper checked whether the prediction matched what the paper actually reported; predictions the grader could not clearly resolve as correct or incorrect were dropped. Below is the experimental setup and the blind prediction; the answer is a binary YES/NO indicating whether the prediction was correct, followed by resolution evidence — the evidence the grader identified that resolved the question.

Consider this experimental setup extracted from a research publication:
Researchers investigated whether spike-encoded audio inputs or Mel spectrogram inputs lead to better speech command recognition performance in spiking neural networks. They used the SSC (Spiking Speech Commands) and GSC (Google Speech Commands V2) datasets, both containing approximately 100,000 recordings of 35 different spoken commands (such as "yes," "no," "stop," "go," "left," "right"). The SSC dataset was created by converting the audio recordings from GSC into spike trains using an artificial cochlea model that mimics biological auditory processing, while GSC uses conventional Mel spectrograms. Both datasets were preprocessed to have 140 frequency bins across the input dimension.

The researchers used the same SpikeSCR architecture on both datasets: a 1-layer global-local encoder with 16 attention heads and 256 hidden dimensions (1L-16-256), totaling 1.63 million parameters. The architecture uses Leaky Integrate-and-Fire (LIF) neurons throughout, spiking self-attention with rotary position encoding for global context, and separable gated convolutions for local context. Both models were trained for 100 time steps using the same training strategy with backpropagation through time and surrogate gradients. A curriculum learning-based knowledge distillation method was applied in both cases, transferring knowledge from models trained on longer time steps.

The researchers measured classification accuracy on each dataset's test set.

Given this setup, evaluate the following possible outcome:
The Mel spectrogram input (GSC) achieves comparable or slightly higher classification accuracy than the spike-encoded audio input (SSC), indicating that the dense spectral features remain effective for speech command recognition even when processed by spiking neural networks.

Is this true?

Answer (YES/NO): NO